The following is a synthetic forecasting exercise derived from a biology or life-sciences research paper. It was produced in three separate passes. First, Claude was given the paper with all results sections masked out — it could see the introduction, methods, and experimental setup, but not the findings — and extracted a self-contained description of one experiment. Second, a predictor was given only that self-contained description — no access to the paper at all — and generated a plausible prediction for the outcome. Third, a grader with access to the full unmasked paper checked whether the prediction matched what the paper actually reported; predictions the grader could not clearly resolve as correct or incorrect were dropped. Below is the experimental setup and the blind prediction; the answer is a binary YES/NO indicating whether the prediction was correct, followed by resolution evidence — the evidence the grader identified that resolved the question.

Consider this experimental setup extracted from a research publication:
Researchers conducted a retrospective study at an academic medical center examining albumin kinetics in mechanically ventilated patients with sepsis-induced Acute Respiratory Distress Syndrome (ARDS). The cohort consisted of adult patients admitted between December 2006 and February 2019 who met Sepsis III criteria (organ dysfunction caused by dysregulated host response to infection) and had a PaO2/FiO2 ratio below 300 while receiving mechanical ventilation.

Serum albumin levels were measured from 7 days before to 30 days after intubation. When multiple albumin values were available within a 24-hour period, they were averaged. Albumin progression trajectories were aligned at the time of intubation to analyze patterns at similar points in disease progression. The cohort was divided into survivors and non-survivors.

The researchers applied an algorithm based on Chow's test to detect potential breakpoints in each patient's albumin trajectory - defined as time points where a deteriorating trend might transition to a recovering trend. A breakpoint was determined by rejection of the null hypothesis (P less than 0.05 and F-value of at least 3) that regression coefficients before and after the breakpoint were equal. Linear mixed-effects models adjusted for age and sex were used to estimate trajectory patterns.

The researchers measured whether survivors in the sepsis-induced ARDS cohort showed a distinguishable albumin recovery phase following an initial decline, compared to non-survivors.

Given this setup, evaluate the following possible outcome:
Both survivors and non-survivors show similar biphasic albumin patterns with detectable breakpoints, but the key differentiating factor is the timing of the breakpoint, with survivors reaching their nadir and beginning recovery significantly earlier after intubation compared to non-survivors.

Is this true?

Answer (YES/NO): NO